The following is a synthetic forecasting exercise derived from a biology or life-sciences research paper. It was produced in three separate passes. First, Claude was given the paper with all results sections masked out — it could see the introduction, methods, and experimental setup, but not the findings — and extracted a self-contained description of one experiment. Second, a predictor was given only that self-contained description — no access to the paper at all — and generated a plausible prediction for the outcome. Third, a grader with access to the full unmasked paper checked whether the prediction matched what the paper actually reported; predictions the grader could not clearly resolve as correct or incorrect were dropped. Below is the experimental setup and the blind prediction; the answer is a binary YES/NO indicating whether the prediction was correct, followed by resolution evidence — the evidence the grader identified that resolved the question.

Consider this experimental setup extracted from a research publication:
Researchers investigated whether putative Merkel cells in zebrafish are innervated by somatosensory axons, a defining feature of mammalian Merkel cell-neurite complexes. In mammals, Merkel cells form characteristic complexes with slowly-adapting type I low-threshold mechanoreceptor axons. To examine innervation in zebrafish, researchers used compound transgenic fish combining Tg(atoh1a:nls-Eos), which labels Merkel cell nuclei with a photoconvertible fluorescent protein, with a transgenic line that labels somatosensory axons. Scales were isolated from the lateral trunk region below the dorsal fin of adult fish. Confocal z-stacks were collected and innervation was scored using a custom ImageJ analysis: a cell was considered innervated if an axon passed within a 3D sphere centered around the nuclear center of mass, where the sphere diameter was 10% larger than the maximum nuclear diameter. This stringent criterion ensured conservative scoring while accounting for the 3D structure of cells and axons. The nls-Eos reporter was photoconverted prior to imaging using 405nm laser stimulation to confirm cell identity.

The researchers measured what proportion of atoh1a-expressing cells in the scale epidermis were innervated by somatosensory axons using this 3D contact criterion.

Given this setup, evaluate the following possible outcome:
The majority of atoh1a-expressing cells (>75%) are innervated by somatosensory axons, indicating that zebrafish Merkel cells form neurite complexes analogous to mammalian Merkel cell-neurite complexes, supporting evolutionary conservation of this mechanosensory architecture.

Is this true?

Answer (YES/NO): YES